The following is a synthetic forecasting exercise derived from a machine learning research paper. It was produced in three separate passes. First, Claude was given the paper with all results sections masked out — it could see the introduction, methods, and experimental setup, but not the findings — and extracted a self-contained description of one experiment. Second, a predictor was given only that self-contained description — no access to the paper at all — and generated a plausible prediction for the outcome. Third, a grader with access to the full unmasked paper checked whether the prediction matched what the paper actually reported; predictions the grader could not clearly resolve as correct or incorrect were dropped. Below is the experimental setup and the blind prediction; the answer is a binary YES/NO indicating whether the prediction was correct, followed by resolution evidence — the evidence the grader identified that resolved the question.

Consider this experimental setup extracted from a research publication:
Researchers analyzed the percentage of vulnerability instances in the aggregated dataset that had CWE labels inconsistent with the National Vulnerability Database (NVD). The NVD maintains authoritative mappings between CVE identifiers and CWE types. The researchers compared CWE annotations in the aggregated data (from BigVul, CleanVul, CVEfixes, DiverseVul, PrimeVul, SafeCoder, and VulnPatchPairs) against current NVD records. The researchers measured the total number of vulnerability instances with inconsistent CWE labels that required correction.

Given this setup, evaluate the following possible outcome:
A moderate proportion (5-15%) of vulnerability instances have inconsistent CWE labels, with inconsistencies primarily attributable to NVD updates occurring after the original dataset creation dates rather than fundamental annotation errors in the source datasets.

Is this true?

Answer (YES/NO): NO